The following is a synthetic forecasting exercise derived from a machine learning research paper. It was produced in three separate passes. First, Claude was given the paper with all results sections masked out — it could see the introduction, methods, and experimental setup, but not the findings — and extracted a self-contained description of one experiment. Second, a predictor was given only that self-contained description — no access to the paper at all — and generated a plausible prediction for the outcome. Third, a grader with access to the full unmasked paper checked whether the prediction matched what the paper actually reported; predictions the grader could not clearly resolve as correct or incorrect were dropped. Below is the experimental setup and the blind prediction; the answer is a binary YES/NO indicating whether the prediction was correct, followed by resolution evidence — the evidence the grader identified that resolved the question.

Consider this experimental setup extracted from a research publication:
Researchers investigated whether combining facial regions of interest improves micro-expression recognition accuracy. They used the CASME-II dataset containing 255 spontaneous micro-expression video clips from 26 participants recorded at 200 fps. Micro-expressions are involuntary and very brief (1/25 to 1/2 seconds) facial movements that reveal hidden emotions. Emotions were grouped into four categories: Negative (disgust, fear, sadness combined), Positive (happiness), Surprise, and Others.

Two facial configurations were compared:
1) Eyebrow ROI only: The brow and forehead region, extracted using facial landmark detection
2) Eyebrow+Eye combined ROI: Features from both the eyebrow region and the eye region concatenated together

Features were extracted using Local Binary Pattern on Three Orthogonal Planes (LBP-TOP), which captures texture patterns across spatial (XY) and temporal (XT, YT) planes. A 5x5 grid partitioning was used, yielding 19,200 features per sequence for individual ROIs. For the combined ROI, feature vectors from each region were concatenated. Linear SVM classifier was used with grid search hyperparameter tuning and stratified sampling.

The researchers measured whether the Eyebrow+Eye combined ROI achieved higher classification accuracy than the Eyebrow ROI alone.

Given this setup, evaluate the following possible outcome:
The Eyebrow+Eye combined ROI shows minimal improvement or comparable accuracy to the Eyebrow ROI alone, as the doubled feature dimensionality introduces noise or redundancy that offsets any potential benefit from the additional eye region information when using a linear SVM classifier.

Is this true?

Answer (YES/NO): NO